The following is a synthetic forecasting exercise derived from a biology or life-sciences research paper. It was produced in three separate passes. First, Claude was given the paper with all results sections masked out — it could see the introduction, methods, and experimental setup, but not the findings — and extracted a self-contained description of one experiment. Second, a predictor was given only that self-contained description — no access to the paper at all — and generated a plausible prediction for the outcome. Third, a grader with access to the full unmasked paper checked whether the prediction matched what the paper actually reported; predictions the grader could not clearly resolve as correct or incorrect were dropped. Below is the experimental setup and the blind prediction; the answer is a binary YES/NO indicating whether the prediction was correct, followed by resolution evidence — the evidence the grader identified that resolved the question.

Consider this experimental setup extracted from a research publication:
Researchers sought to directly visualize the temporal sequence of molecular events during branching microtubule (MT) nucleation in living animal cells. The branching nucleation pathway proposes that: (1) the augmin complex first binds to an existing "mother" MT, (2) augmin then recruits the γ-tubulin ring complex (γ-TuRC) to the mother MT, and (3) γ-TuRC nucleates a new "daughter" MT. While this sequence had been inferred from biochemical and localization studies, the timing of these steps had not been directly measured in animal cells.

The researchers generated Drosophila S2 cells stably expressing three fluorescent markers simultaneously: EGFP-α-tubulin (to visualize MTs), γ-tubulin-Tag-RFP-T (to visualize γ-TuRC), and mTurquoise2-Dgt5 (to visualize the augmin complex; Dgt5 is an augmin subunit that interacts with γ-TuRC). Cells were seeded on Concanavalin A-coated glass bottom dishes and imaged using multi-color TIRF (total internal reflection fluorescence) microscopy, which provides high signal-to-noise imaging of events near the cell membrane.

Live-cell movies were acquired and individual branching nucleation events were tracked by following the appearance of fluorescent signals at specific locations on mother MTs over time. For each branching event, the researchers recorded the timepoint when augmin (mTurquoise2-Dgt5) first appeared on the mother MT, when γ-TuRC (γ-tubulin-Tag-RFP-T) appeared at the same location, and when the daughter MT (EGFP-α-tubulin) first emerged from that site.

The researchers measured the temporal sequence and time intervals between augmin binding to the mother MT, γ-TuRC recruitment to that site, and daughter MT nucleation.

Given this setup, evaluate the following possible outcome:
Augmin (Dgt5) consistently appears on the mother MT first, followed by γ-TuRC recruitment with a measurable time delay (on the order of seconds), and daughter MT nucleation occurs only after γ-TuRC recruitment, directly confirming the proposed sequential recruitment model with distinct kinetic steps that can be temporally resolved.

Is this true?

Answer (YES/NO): NO